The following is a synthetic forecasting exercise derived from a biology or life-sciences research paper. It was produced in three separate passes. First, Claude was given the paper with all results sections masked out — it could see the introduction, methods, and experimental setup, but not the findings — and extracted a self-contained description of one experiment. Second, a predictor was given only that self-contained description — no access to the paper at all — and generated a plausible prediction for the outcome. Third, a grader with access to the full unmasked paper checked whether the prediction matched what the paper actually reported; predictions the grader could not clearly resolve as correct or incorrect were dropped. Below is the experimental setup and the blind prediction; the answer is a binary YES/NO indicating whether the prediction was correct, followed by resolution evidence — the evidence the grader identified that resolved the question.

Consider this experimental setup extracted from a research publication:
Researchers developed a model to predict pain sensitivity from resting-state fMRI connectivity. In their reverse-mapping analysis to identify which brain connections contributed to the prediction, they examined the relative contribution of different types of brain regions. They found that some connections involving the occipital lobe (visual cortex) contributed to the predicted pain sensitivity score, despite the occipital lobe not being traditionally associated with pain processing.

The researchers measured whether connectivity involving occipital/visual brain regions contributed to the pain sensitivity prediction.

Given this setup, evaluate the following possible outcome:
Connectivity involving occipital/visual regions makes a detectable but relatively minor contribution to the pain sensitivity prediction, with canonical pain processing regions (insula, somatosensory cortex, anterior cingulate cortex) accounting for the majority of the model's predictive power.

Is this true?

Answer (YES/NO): NO